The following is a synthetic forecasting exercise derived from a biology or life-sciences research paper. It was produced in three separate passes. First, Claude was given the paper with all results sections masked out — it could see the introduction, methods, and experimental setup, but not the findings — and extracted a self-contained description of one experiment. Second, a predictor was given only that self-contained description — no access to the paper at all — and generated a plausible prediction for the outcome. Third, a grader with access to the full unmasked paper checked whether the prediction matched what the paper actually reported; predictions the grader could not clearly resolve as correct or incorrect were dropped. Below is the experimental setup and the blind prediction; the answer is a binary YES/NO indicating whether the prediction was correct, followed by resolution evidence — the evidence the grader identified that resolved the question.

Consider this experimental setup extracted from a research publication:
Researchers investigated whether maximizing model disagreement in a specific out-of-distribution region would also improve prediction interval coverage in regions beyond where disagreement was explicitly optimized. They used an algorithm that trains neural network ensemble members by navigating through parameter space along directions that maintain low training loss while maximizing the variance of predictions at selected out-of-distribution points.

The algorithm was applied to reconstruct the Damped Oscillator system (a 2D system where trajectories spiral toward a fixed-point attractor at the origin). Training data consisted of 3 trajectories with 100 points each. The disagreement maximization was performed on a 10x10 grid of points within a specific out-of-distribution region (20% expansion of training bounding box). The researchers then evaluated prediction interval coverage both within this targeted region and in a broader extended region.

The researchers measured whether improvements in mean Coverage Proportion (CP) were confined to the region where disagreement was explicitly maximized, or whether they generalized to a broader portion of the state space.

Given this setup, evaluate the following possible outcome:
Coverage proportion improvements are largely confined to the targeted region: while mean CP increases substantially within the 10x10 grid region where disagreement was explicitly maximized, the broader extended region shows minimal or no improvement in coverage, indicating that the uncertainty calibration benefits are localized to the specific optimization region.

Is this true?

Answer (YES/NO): NO